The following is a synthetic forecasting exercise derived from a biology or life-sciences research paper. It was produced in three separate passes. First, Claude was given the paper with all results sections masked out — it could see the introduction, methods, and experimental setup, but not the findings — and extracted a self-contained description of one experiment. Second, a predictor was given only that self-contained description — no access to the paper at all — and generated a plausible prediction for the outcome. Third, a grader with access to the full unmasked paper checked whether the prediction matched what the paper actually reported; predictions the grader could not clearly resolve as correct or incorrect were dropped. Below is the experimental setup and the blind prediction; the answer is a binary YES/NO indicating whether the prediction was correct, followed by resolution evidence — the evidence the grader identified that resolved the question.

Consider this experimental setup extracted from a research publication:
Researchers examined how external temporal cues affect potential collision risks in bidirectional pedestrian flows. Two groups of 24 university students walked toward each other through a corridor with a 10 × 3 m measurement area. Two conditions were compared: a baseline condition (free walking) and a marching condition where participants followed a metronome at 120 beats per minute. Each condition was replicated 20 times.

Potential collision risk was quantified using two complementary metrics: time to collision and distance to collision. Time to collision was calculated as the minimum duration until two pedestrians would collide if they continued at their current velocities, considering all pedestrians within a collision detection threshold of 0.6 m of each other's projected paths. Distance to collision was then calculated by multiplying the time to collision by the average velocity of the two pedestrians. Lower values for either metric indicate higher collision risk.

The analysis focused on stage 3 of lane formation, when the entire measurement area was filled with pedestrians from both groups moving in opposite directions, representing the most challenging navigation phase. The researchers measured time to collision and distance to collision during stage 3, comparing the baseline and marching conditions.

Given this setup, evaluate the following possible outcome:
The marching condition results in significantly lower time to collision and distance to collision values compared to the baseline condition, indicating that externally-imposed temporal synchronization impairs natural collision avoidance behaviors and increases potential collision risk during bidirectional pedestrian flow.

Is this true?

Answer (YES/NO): YES